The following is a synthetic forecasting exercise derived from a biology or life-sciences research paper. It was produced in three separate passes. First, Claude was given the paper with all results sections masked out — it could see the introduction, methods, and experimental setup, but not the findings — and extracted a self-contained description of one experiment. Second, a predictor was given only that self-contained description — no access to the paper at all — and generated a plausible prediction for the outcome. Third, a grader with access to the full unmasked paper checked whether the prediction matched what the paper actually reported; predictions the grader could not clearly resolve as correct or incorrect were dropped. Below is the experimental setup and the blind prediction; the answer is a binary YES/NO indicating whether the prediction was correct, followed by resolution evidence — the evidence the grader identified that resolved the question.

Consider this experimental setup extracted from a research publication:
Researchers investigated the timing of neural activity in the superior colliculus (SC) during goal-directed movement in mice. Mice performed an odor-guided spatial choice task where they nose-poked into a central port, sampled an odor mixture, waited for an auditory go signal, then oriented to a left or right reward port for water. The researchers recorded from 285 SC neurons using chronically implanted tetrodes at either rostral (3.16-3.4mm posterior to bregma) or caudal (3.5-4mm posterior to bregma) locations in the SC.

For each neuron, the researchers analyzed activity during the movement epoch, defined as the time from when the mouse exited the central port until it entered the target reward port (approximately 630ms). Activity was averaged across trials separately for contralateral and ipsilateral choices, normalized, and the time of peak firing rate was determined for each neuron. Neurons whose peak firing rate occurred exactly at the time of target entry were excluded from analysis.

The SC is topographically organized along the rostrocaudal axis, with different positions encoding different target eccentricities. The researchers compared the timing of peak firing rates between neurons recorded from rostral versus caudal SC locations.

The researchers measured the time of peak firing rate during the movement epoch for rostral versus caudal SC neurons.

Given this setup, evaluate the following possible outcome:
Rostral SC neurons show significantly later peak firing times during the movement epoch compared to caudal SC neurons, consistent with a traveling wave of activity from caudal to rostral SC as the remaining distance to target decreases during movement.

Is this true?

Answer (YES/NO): YES